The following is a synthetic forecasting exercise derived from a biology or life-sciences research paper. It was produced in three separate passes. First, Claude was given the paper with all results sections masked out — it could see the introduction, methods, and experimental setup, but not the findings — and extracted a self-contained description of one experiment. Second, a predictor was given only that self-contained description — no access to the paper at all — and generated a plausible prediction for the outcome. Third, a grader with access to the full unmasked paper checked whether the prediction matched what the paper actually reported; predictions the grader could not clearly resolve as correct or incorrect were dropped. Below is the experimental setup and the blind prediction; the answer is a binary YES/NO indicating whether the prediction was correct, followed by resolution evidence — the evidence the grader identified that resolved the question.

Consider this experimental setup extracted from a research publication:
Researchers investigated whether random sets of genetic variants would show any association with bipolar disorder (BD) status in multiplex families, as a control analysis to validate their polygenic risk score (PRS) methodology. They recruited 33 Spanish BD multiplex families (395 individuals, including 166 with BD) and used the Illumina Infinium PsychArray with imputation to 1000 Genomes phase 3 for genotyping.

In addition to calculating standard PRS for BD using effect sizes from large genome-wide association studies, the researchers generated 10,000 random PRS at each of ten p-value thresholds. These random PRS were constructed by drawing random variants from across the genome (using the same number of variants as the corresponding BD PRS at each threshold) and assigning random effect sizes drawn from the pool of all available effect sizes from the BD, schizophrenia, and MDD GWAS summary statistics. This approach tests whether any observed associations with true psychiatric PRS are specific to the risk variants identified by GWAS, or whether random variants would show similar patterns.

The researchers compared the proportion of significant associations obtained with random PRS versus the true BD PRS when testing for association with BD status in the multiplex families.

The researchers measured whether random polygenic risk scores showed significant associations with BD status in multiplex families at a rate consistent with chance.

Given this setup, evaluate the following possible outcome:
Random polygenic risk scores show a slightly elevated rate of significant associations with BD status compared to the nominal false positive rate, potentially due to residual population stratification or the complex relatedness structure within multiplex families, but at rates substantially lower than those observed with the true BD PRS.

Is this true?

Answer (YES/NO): NO